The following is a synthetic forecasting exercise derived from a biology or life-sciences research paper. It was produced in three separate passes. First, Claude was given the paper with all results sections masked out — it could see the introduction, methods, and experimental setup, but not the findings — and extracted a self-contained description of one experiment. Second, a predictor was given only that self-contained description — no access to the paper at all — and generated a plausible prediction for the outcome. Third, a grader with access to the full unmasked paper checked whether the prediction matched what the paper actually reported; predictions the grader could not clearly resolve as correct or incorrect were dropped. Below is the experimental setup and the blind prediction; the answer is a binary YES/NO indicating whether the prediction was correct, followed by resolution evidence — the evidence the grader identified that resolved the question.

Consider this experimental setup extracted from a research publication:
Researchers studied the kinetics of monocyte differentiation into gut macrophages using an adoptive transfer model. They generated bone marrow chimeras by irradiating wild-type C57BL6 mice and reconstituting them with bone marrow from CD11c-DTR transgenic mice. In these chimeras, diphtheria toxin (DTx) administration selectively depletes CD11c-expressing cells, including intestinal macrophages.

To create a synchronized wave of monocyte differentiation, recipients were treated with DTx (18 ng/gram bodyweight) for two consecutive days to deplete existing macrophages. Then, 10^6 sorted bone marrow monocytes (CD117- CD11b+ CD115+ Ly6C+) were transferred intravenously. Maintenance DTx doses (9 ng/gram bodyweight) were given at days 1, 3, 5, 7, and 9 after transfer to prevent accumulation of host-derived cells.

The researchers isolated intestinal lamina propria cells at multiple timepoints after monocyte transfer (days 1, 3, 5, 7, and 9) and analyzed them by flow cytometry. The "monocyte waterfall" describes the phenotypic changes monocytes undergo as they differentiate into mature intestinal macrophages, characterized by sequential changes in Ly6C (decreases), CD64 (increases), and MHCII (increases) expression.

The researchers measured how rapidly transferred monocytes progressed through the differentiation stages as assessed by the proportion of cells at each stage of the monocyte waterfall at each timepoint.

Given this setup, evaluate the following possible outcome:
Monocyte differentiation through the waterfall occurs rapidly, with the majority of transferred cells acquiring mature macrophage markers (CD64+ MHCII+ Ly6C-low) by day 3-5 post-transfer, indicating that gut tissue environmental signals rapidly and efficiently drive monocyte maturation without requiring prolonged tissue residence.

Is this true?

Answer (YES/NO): NO